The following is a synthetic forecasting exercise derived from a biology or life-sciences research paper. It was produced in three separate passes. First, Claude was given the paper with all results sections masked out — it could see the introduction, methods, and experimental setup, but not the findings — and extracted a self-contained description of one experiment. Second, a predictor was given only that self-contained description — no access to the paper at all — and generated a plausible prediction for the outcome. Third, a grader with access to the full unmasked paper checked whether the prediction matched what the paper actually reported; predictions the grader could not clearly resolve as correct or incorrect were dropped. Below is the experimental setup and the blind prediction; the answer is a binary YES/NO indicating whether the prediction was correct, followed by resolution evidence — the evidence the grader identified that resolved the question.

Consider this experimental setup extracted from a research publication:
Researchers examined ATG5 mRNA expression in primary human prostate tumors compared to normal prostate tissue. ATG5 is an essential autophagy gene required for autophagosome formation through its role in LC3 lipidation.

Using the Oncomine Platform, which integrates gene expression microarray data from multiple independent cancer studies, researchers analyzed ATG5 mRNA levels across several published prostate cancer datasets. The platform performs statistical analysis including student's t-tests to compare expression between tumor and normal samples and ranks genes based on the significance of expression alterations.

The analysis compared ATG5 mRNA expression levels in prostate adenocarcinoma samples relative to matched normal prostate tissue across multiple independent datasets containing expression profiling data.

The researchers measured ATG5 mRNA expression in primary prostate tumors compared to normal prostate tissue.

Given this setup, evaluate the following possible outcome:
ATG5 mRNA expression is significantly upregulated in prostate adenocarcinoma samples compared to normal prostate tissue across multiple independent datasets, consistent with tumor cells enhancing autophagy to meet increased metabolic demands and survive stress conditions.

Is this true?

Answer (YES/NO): NO